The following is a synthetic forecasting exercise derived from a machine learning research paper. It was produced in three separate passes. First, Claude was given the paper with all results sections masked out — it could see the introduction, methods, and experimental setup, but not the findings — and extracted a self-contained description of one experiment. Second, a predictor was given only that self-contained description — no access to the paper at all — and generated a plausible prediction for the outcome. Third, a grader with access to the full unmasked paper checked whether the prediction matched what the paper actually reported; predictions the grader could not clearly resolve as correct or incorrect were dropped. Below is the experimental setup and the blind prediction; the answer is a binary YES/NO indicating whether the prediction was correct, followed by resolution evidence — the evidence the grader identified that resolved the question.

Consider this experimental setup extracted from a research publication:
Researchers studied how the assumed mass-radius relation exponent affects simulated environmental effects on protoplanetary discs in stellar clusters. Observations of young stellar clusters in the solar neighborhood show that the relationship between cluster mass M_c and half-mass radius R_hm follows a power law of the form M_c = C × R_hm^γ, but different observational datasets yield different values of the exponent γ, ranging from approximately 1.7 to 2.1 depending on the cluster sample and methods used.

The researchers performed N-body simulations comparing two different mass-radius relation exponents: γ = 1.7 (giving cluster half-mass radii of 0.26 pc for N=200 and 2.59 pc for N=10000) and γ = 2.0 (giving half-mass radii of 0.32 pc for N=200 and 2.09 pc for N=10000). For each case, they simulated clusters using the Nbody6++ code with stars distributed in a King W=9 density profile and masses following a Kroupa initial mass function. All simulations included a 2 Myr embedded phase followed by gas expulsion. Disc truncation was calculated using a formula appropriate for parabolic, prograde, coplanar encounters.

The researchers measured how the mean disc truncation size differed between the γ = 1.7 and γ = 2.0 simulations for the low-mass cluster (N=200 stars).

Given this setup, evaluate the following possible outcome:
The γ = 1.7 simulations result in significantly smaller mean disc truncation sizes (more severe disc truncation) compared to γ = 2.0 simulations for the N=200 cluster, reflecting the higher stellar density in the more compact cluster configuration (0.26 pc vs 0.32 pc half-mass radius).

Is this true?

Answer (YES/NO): NO